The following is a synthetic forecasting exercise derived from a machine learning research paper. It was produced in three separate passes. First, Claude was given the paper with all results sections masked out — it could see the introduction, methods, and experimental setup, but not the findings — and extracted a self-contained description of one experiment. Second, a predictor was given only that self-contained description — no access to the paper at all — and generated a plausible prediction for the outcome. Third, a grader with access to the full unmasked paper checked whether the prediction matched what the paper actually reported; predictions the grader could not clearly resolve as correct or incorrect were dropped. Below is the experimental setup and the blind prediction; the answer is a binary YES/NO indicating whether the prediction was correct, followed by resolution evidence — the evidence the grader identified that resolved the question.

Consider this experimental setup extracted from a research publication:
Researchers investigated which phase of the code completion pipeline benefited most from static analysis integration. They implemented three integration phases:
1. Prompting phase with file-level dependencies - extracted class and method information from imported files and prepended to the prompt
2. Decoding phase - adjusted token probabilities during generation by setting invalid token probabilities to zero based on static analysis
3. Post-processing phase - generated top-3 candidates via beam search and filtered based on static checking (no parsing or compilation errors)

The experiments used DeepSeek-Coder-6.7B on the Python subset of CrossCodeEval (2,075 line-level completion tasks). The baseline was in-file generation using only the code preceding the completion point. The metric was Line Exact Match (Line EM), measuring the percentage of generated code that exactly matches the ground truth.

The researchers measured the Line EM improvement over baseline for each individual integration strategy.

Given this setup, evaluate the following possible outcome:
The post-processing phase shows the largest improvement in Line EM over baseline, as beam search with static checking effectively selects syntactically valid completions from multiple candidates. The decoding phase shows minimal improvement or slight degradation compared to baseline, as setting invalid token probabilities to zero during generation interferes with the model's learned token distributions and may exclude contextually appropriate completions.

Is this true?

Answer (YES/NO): NO